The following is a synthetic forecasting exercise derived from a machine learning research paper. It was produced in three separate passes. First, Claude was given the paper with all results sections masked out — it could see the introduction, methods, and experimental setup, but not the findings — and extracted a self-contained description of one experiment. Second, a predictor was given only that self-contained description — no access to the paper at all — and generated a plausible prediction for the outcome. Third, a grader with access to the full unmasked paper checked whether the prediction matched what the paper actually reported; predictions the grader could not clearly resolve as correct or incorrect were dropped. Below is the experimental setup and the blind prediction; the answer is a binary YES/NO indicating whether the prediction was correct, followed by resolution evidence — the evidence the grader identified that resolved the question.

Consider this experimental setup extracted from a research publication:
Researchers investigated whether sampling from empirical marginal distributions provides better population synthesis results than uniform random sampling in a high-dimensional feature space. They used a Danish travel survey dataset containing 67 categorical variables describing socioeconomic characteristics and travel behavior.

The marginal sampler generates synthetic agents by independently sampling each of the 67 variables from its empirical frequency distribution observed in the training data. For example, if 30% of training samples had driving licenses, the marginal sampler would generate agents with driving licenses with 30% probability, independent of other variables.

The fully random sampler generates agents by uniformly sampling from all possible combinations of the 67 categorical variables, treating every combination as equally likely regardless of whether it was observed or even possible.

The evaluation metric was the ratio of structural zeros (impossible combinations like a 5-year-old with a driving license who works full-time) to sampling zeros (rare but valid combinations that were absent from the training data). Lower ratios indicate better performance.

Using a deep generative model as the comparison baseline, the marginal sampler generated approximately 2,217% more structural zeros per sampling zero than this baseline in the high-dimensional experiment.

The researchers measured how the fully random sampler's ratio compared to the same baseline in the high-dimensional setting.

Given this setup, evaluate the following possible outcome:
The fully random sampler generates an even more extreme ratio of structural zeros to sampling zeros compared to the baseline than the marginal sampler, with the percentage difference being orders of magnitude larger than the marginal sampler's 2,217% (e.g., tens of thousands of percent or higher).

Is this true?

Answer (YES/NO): YES